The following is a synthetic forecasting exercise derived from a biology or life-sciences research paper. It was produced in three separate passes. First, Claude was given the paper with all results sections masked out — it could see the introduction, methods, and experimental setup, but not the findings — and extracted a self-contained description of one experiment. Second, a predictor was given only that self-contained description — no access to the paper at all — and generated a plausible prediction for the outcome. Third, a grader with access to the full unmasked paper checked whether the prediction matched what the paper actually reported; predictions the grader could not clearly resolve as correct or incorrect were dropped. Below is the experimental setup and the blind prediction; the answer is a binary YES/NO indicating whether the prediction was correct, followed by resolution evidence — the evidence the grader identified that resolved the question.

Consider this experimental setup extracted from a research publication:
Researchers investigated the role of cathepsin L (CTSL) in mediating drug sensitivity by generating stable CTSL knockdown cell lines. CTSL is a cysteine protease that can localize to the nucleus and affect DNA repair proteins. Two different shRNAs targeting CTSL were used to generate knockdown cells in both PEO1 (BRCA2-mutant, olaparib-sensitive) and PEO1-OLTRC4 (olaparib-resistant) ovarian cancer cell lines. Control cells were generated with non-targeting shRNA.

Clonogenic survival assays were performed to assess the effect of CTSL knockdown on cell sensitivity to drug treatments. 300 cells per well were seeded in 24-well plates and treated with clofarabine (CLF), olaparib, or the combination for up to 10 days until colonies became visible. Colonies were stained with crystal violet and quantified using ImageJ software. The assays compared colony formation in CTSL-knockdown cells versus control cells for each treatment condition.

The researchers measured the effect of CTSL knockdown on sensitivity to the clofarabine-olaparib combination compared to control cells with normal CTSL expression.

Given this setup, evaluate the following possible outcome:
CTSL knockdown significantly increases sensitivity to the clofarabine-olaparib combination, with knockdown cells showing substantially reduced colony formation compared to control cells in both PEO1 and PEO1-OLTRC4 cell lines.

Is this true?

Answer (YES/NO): NO